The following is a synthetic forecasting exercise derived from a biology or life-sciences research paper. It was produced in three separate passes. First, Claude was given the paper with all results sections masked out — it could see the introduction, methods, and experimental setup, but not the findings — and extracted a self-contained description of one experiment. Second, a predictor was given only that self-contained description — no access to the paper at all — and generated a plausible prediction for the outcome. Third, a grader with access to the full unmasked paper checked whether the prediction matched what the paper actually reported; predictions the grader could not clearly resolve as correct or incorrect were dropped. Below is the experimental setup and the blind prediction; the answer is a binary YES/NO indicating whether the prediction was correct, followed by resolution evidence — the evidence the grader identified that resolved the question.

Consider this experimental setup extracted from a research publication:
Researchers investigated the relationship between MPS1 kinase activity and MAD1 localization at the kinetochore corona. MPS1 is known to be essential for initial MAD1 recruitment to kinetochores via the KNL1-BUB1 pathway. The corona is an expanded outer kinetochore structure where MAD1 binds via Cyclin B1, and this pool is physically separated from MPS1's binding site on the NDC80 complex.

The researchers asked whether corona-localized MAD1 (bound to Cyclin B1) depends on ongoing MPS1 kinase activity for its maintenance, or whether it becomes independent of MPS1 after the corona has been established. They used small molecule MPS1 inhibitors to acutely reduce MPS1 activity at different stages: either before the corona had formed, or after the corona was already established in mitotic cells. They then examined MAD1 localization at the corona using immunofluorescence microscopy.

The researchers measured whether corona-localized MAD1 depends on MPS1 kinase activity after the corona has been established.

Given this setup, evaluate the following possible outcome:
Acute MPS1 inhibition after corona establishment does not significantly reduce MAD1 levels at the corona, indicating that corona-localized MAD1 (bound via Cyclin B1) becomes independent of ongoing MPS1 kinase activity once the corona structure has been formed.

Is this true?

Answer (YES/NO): YES